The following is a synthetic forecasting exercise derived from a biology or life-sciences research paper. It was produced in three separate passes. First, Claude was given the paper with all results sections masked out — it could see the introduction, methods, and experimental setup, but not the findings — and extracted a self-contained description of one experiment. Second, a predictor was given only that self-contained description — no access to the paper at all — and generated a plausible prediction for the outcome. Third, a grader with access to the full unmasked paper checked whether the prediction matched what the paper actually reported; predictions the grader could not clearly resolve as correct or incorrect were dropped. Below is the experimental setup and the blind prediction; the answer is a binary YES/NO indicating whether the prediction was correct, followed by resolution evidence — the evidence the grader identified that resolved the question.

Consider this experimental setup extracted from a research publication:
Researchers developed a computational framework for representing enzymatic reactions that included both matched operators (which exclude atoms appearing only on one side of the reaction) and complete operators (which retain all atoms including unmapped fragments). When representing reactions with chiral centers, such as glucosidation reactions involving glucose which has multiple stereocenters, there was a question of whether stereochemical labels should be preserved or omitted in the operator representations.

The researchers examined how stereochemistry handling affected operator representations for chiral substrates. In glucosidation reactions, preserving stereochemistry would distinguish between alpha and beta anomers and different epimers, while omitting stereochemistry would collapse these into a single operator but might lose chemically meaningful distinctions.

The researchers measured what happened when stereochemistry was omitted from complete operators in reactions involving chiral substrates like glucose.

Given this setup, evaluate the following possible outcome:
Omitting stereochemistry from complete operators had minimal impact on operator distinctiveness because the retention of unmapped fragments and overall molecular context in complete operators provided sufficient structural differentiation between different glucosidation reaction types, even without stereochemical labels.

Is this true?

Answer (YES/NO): NO